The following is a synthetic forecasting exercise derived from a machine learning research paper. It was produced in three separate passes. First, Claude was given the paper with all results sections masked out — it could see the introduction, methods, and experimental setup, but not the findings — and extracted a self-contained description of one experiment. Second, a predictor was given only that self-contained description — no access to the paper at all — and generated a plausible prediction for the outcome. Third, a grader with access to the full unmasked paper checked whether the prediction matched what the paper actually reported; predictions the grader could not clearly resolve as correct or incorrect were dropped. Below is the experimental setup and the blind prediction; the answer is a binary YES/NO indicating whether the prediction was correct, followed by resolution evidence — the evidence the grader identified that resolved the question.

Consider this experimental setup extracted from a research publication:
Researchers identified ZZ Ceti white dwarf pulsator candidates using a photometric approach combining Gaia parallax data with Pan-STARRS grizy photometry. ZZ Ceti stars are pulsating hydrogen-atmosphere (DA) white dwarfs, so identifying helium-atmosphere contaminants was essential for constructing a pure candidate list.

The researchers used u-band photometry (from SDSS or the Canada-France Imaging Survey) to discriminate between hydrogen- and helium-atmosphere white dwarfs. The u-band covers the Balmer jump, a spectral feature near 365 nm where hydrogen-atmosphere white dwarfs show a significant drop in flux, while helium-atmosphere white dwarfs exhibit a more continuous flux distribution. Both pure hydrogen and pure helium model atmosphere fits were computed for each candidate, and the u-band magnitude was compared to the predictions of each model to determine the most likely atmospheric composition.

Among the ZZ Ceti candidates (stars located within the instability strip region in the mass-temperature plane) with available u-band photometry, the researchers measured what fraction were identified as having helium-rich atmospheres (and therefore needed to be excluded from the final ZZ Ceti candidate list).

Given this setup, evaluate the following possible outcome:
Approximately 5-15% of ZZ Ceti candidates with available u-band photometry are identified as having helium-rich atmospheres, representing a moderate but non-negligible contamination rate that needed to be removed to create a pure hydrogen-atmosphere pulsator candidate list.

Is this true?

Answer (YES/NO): NO